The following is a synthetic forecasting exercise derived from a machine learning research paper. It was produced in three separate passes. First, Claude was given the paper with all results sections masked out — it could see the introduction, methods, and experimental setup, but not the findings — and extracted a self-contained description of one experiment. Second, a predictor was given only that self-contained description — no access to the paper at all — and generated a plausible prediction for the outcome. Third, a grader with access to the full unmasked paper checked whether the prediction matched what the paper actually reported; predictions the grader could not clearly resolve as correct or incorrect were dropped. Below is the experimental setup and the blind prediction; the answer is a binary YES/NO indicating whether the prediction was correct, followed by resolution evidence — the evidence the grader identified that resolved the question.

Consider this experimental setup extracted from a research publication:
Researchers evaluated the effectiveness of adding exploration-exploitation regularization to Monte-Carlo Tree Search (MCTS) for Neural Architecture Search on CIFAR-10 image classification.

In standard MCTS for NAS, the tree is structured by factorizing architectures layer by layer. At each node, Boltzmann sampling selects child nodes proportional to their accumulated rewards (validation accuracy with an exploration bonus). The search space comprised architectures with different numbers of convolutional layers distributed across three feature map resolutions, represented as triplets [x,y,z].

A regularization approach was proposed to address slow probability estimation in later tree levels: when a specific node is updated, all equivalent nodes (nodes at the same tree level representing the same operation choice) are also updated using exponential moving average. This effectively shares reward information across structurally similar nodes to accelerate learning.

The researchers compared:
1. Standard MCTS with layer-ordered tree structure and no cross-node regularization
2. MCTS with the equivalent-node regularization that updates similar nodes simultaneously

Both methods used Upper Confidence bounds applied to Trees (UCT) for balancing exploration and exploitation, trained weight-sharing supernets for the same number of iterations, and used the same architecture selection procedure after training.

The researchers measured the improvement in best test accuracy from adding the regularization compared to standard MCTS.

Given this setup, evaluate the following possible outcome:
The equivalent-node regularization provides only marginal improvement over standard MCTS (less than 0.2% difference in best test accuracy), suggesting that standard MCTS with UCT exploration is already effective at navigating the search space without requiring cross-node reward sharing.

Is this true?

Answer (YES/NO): NO